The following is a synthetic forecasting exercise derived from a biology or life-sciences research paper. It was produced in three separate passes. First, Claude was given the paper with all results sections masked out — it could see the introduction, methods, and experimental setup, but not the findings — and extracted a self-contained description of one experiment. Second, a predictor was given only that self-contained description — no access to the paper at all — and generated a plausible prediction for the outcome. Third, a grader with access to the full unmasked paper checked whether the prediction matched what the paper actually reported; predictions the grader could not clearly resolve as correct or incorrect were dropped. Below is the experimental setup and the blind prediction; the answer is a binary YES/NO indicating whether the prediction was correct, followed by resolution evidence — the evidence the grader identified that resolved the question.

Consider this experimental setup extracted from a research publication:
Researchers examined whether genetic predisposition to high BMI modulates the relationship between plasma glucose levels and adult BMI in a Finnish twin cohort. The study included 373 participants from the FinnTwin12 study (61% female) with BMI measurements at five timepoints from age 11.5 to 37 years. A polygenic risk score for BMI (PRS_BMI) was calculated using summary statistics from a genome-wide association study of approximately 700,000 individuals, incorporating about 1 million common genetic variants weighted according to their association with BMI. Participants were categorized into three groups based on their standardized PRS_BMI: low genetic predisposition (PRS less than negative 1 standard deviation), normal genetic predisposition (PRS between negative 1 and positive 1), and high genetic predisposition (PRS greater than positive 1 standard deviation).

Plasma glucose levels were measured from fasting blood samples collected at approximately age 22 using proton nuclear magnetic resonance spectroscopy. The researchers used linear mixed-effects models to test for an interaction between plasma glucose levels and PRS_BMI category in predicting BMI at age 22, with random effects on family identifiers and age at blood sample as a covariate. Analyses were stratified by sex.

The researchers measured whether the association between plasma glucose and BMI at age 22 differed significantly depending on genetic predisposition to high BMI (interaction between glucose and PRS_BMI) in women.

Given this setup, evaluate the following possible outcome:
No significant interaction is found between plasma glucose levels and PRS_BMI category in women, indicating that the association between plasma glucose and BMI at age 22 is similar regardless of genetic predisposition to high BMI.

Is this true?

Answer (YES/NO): NO